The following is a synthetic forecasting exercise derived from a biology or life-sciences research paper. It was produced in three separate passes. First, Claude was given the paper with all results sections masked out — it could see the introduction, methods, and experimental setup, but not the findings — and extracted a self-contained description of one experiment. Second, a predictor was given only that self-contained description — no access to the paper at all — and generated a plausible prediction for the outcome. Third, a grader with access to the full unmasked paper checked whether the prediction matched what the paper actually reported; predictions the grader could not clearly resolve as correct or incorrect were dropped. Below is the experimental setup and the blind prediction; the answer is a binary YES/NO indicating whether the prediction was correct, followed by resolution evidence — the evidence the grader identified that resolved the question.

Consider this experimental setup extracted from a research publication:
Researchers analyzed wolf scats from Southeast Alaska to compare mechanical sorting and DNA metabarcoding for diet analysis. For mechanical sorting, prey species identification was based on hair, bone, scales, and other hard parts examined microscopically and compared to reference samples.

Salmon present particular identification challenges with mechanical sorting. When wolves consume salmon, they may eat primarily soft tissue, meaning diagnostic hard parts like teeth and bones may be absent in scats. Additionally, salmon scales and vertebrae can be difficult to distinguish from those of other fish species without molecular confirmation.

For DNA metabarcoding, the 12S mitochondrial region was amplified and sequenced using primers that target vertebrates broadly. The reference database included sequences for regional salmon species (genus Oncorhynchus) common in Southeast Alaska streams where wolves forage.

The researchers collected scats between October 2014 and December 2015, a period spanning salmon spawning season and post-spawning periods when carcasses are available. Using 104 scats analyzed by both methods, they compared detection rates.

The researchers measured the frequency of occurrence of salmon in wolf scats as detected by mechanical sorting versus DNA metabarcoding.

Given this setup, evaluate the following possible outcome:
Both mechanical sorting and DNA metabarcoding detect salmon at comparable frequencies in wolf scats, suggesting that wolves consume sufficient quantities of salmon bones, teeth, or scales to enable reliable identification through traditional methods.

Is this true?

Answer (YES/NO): NO